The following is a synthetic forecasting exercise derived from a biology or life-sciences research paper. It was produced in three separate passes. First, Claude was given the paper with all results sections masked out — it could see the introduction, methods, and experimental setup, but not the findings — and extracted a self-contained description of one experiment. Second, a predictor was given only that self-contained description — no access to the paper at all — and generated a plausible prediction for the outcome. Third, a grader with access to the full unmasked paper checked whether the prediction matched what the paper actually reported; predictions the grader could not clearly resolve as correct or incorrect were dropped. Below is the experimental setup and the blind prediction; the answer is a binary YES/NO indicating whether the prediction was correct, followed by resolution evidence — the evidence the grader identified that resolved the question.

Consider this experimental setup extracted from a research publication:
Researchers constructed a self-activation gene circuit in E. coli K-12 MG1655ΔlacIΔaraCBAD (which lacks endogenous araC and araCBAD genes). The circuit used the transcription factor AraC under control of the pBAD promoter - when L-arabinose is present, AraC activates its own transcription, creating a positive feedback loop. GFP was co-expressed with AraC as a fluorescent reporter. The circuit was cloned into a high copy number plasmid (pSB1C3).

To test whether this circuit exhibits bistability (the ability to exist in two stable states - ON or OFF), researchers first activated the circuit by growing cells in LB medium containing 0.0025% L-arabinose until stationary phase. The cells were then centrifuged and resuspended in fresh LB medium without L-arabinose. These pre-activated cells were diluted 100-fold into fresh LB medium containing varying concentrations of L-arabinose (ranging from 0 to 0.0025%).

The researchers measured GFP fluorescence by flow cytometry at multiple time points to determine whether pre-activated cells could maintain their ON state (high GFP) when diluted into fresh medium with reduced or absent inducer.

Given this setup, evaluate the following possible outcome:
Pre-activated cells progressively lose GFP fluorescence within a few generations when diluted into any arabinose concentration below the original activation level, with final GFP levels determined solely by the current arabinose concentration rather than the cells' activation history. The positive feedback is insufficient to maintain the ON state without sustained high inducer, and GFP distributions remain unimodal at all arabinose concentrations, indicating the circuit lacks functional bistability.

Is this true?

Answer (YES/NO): NO